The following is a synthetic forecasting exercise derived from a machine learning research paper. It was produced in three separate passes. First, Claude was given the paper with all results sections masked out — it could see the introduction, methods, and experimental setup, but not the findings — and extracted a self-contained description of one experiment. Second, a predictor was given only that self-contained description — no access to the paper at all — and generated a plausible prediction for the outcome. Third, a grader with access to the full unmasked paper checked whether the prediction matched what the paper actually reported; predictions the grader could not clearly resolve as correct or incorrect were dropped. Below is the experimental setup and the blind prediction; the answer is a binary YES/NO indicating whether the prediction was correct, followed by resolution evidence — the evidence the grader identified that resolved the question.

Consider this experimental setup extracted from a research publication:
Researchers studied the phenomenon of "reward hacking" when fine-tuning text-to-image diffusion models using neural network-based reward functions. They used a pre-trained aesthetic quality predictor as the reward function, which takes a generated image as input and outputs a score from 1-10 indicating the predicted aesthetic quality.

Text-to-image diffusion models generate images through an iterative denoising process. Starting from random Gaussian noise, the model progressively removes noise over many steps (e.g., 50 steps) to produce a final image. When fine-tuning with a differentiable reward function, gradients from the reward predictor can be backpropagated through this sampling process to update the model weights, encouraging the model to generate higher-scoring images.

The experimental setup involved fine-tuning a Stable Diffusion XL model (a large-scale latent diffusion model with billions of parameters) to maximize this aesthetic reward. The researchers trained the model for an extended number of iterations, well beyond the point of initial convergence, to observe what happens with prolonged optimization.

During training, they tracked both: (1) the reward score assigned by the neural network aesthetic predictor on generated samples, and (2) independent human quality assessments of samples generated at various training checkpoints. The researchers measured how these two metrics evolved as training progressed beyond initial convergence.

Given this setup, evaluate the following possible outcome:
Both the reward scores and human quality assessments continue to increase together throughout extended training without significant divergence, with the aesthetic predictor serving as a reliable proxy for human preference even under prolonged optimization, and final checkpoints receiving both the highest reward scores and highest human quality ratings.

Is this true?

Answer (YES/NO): NO